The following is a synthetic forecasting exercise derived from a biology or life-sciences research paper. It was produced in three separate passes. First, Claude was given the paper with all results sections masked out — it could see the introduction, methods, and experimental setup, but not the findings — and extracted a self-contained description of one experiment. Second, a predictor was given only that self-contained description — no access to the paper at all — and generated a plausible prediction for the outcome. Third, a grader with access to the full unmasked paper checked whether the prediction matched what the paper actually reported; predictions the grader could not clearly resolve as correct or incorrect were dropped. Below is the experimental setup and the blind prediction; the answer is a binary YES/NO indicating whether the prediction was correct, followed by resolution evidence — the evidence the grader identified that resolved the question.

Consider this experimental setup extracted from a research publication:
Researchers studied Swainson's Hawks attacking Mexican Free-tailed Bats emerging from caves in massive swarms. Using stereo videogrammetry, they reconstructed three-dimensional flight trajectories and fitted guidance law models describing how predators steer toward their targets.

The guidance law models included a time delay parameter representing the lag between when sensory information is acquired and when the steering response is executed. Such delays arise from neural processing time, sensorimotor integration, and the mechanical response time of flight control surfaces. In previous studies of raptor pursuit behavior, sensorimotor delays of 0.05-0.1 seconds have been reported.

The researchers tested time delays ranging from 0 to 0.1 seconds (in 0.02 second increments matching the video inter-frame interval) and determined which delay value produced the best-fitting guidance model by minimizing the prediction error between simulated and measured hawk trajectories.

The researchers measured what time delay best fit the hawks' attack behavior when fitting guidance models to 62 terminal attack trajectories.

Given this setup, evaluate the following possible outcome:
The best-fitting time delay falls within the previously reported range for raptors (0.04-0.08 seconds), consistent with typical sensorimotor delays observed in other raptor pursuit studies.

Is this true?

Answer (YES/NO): NO